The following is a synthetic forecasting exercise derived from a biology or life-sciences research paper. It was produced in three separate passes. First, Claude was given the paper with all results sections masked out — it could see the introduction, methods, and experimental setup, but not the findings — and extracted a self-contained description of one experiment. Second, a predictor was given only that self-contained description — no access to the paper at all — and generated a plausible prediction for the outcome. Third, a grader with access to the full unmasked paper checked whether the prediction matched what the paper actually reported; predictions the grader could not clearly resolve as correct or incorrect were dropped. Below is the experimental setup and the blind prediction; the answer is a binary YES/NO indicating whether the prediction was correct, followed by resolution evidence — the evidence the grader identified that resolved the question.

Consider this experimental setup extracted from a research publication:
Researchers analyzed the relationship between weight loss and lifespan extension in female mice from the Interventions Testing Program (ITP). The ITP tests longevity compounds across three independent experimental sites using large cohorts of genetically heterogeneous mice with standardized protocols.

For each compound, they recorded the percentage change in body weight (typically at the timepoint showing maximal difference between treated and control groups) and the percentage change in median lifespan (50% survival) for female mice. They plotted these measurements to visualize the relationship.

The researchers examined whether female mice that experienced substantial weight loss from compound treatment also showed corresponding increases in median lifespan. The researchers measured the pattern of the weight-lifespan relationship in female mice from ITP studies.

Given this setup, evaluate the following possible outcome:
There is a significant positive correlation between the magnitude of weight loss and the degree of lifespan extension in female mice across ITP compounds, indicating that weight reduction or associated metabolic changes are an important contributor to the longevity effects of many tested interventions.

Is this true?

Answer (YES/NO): NO